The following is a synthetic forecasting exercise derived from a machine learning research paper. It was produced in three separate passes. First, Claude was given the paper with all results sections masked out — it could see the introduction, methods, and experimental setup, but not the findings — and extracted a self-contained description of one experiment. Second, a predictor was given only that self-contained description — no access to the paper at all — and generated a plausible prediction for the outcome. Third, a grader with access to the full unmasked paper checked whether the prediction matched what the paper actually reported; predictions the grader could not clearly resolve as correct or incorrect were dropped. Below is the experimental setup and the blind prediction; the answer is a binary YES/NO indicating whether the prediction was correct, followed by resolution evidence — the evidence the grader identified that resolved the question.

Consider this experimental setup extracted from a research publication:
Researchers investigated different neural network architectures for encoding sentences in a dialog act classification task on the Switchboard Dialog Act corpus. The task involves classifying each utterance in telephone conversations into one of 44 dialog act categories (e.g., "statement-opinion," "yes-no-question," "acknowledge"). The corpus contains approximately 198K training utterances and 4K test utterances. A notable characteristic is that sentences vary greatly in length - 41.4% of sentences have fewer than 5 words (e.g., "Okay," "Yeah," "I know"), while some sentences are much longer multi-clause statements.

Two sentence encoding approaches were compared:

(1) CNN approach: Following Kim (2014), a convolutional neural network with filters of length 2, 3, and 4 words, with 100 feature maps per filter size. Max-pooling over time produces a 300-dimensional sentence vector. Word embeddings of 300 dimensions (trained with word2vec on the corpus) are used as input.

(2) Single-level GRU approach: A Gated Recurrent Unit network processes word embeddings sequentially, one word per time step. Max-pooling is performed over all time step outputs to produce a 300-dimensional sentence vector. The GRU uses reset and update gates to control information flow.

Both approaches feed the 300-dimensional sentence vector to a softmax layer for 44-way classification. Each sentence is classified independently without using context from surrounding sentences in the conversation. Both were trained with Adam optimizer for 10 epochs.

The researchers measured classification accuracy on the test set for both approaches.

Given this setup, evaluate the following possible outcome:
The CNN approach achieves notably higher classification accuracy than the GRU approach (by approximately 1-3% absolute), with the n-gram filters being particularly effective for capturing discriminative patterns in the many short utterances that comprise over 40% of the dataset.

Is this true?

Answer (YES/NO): NO